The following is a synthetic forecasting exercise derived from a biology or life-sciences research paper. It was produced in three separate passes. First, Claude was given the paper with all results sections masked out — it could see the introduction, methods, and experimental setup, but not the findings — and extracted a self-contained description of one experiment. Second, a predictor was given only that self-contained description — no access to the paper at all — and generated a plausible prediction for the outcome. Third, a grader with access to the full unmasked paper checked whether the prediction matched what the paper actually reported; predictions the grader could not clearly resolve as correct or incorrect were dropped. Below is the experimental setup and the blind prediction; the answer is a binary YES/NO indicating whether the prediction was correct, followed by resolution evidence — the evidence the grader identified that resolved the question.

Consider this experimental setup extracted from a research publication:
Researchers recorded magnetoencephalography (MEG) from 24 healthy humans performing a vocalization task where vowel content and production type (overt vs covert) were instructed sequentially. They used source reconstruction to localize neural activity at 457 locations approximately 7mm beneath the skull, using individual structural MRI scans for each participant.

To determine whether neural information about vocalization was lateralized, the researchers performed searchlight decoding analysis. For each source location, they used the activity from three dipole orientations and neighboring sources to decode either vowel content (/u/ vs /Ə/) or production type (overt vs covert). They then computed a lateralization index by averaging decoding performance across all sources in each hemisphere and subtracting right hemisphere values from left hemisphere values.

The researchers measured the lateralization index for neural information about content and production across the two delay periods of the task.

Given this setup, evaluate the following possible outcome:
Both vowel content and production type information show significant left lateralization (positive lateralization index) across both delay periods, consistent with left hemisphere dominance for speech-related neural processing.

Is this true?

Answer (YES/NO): NO